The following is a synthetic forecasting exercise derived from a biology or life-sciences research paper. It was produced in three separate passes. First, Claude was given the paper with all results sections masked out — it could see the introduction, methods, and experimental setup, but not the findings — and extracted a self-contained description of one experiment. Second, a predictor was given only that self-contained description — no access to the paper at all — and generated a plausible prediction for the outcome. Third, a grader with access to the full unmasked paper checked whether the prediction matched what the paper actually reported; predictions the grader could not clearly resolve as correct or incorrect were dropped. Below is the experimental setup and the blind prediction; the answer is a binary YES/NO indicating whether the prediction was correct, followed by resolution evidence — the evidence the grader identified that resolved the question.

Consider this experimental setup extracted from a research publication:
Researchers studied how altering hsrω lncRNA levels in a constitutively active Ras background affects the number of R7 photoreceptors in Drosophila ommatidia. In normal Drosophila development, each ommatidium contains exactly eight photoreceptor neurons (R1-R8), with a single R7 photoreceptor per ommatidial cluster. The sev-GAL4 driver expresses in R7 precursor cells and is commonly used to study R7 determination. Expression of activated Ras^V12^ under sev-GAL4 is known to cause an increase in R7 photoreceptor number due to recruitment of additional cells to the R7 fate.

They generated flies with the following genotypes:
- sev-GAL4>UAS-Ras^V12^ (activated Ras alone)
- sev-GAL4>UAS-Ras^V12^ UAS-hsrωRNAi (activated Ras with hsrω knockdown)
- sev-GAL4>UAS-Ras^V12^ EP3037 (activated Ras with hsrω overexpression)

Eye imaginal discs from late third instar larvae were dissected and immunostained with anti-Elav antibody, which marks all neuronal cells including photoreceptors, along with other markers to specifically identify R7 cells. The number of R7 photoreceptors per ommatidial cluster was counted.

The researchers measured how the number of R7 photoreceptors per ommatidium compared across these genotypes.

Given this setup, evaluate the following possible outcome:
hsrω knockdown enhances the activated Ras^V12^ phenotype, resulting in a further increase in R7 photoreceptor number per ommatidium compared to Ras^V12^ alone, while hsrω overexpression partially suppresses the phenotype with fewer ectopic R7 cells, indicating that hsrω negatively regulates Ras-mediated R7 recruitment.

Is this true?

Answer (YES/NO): NO